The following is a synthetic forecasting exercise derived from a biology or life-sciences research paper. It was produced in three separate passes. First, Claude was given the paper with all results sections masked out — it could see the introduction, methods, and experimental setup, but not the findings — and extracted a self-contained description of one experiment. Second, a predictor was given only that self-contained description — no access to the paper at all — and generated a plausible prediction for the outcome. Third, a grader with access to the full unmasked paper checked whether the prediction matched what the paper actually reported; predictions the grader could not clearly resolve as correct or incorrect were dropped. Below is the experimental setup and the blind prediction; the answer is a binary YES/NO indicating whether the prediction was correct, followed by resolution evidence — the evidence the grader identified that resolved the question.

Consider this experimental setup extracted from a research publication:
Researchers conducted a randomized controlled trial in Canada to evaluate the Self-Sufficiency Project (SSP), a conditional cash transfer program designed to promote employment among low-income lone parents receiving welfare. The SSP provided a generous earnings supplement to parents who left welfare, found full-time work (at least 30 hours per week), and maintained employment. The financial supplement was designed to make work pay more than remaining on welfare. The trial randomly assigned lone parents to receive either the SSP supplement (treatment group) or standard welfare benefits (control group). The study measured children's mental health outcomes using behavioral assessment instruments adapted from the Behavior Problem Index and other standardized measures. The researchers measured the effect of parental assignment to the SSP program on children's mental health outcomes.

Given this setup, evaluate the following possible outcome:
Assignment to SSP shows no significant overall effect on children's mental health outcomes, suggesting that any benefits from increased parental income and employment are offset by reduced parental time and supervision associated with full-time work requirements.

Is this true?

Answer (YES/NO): YES